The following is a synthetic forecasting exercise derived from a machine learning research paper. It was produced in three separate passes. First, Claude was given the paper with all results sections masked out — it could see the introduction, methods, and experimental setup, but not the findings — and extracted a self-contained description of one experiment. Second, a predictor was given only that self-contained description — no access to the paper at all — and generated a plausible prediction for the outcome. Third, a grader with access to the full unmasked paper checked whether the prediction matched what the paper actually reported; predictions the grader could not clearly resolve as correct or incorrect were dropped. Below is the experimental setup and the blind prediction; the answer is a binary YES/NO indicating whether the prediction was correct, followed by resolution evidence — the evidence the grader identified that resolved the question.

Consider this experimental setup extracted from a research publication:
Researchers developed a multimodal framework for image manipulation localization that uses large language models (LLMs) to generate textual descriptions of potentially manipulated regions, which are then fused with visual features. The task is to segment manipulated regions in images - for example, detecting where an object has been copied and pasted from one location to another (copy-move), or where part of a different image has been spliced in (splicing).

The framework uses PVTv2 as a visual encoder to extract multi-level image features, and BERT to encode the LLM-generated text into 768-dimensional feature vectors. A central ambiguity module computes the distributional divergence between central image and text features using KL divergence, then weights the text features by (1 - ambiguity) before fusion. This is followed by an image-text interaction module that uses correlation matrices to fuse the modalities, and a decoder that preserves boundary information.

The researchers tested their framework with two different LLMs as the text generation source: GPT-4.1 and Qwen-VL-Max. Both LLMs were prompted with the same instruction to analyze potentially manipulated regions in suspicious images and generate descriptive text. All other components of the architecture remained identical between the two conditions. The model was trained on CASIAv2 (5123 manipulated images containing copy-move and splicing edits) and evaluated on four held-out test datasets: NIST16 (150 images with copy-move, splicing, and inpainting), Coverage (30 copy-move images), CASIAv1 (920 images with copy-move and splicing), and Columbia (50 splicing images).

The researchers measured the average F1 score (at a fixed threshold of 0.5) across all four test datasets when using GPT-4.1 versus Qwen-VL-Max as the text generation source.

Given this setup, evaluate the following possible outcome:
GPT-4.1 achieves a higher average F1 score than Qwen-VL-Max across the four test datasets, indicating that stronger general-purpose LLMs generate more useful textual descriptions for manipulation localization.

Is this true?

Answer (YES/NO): NO